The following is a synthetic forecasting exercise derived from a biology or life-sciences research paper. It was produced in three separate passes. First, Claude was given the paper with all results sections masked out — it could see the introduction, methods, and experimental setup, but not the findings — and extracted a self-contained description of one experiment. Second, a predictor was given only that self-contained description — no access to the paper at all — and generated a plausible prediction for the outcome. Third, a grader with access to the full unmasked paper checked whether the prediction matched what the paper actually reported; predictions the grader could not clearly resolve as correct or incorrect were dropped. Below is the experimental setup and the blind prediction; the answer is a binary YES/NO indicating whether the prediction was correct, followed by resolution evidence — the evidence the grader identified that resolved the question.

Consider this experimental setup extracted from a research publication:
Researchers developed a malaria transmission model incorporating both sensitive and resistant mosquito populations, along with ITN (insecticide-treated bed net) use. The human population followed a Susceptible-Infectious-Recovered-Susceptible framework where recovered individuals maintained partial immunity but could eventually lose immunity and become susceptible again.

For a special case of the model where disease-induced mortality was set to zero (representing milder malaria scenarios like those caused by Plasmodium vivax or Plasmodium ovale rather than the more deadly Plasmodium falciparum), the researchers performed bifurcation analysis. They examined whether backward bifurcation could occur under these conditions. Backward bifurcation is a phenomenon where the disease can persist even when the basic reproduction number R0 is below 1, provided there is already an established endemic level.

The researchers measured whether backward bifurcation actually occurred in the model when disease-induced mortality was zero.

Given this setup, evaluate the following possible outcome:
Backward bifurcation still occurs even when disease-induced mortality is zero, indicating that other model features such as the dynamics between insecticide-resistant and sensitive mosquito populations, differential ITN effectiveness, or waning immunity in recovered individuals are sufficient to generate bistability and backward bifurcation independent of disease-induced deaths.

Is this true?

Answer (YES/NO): NO